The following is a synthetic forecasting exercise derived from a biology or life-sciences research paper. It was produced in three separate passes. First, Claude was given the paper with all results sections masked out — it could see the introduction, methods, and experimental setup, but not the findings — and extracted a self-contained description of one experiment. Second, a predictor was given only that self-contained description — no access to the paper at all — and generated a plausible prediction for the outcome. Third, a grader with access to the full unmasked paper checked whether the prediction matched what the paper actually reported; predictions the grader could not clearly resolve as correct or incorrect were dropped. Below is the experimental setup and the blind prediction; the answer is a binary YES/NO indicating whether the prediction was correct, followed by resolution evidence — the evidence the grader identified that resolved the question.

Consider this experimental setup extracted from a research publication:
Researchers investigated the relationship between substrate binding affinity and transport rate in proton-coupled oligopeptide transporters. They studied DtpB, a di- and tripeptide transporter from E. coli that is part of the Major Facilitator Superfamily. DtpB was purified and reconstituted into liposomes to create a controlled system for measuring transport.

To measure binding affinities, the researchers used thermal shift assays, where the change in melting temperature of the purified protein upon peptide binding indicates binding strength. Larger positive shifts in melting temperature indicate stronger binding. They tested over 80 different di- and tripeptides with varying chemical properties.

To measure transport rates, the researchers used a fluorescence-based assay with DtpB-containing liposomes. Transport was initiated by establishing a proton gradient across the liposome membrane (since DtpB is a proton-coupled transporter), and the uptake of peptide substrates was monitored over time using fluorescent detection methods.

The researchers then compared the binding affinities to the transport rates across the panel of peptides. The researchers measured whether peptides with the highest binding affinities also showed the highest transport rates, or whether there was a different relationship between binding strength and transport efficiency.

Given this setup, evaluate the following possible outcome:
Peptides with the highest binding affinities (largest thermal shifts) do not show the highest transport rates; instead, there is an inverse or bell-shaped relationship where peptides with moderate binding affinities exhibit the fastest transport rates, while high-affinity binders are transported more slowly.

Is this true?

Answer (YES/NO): YES